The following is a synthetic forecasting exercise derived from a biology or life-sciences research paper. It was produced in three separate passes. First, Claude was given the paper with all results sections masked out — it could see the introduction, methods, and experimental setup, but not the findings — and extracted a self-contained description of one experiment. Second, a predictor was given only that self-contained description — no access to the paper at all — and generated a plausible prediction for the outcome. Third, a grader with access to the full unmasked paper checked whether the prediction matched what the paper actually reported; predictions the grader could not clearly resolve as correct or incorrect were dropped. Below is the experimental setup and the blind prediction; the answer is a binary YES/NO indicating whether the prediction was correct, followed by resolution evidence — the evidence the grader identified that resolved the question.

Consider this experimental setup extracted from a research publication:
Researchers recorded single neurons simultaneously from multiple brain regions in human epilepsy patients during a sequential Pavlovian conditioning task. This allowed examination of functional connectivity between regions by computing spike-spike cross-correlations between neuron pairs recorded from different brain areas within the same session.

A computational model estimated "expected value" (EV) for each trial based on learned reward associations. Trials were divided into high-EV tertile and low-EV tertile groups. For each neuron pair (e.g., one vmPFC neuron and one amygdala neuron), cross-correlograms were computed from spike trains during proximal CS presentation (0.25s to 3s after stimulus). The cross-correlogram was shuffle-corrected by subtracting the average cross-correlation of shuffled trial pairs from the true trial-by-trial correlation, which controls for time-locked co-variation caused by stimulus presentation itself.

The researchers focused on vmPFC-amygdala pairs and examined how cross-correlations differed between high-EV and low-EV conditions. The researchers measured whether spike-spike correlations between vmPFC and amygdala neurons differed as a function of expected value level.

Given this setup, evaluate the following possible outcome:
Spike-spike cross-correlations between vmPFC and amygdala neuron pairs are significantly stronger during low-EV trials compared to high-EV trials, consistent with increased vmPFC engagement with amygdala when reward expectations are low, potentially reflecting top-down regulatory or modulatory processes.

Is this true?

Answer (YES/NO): NO